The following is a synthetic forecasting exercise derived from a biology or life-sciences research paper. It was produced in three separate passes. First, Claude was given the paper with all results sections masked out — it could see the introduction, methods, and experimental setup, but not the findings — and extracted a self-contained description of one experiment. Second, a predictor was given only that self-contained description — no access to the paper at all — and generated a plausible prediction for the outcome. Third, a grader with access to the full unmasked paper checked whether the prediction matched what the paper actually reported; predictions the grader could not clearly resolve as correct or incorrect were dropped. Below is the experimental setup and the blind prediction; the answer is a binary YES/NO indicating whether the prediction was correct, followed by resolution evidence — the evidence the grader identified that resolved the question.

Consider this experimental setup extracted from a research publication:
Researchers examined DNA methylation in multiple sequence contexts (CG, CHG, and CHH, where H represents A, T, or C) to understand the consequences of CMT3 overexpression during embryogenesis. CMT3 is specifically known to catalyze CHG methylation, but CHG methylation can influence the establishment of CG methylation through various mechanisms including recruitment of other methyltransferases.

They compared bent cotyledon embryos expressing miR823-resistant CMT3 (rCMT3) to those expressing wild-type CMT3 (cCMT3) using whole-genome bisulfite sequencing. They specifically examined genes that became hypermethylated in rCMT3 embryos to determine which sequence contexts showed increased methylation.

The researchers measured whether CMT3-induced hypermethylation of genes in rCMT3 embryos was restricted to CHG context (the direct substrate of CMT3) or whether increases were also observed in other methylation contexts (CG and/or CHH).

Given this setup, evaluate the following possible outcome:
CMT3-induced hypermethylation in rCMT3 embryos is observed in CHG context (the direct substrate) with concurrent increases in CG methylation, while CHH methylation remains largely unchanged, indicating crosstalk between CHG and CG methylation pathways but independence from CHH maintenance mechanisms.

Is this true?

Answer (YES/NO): YES